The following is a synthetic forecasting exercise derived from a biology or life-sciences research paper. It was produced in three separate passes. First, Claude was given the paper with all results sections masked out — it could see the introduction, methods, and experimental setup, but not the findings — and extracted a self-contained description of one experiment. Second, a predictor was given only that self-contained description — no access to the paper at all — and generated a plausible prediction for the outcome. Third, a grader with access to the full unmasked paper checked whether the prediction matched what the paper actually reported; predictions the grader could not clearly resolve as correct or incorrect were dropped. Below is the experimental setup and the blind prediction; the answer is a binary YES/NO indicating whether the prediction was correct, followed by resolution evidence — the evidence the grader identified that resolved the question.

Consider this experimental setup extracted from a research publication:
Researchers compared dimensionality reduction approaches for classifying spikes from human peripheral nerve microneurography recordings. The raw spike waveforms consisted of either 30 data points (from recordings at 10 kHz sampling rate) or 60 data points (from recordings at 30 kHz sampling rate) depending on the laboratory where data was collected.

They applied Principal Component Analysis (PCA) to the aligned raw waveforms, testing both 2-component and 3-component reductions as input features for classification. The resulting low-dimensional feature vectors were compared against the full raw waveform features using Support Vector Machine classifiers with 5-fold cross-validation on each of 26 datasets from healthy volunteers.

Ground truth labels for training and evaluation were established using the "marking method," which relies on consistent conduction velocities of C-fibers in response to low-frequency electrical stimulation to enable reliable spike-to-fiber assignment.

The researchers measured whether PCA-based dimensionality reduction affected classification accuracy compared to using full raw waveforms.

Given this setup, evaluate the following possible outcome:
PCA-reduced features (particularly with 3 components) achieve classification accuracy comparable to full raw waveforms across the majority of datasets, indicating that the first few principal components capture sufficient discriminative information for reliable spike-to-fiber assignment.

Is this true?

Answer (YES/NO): NO